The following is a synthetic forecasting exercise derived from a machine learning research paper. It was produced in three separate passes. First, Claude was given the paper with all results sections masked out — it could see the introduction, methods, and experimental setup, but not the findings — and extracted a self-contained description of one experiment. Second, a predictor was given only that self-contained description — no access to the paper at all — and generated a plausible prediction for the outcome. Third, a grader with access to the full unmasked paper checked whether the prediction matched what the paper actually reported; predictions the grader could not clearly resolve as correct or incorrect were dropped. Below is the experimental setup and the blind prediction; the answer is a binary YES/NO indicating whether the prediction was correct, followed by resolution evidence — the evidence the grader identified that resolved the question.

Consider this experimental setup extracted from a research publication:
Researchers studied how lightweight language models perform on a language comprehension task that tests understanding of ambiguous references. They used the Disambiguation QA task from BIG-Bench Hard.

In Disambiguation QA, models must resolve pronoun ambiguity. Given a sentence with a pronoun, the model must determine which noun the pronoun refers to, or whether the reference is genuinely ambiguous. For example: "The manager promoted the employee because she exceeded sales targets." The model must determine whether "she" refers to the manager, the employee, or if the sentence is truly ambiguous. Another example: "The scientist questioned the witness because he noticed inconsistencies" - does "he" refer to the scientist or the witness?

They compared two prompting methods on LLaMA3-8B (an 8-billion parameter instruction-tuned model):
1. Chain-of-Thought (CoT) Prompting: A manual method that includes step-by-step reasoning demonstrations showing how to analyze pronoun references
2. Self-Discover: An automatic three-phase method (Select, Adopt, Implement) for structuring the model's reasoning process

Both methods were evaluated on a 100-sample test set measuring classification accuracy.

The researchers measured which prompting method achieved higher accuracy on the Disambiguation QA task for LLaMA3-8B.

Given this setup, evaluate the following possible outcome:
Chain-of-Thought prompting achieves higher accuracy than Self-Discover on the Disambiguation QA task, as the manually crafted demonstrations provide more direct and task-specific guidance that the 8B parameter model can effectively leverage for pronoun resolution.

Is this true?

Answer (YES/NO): YES